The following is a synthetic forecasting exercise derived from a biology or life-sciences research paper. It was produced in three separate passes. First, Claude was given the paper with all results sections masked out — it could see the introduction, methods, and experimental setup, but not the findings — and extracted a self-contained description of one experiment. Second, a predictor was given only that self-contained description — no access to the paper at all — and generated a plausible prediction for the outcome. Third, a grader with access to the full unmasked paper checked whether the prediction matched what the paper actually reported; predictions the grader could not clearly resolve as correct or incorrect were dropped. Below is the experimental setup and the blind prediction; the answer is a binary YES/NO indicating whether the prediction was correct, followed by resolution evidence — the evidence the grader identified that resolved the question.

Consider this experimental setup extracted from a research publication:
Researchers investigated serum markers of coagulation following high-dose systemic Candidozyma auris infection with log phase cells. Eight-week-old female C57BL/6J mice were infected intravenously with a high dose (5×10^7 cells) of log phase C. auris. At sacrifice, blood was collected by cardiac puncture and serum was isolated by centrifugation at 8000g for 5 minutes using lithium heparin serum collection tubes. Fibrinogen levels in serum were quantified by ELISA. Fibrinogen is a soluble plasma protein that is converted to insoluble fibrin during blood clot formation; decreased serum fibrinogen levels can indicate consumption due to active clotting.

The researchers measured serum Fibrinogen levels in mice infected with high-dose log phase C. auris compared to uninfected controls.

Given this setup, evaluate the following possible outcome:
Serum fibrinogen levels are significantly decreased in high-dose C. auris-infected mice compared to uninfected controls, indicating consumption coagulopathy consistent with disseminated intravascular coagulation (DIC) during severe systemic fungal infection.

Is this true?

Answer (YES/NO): YES